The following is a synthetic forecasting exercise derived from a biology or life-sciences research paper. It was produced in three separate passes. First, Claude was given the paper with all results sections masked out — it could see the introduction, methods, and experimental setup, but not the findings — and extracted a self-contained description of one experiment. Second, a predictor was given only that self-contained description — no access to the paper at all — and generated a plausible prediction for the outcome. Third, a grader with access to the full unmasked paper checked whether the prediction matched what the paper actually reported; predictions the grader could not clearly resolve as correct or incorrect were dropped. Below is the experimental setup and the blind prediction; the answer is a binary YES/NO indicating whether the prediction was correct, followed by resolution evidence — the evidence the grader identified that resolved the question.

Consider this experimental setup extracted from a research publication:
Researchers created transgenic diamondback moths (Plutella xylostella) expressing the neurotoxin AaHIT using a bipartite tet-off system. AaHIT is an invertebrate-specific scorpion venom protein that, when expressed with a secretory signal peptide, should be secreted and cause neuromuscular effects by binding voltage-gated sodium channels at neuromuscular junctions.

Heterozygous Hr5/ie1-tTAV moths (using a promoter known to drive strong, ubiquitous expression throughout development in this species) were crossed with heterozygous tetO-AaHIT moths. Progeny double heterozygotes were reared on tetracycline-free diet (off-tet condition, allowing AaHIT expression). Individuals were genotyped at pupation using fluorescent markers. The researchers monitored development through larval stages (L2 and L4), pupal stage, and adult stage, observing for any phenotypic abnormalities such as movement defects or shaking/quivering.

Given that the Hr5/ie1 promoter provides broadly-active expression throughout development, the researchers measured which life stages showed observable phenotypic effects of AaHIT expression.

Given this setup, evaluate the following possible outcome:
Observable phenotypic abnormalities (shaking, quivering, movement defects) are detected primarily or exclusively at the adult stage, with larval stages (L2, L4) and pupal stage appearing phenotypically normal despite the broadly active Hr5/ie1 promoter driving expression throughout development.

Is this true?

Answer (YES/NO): YES